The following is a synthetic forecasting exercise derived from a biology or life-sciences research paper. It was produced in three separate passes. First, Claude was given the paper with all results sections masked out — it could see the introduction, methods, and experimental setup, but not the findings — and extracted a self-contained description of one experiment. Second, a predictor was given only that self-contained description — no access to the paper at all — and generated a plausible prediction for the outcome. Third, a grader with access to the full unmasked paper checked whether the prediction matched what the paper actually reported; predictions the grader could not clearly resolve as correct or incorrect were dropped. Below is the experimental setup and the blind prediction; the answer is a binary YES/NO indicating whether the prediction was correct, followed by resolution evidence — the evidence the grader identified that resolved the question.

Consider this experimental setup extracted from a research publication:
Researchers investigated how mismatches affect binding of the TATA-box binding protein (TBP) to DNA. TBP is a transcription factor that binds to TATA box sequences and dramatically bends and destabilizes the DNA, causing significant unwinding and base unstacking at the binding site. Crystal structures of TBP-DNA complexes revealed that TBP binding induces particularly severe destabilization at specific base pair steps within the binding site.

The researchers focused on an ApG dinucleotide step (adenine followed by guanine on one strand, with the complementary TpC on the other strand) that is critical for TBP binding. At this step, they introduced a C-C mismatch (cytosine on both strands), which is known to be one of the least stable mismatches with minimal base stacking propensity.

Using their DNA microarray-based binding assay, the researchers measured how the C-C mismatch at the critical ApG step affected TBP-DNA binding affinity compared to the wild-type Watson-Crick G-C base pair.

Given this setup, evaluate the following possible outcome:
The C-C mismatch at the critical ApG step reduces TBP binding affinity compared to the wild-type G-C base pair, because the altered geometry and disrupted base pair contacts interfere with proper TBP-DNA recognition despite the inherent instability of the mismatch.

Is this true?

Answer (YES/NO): NO